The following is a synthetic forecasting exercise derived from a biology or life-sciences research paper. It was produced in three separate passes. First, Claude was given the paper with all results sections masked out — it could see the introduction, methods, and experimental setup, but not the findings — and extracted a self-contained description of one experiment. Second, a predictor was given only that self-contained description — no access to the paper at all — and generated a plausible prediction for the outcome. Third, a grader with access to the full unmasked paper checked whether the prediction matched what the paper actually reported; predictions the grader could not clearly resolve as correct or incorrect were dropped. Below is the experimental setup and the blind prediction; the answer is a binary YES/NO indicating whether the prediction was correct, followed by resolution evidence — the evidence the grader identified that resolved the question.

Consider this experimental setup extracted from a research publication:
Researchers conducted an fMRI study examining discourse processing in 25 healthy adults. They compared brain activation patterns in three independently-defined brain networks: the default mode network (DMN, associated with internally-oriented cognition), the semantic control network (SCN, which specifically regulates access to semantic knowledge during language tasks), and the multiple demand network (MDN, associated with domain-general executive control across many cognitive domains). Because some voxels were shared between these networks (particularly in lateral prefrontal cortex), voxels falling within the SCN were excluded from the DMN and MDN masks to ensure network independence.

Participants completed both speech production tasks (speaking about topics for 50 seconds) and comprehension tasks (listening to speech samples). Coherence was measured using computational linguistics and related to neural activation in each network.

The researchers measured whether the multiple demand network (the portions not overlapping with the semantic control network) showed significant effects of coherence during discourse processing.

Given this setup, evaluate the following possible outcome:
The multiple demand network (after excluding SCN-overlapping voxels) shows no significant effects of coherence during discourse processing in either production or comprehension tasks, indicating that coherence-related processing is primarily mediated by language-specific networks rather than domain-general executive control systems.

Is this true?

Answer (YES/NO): YES